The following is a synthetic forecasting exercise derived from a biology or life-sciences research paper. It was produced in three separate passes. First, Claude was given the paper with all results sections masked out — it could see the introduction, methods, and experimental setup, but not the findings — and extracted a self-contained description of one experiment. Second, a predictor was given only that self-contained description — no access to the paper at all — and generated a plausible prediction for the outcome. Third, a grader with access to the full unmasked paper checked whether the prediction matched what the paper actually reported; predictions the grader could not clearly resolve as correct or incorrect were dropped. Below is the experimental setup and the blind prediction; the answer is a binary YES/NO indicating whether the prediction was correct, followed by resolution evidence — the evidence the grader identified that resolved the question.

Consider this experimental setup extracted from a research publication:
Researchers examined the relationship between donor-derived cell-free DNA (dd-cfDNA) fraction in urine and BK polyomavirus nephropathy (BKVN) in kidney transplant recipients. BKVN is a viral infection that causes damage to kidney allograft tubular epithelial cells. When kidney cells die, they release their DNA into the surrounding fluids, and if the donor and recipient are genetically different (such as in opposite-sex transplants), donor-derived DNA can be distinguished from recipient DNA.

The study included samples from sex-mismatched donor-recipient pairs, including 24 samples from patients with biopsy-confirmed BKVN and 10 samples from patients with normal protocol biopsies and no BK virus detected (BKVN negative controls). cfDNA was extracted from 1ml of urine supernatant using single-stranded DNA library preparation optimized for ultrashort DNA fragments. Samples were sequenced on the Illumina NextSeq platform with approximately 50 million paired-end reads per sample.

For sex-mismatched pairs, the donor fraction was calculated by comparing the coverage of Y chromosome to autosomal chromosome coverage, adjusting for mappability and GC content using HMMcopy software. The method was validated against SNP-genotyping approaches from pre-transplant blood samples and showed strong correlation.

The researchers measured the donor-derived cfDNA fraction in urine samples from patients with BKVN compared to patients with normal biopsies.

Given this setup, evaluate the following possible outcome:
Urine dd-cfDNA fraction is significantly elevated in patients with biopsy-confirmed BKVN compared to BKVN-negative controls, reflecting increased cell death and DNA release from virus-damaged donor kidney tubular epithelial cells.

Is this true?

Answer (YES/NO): YES